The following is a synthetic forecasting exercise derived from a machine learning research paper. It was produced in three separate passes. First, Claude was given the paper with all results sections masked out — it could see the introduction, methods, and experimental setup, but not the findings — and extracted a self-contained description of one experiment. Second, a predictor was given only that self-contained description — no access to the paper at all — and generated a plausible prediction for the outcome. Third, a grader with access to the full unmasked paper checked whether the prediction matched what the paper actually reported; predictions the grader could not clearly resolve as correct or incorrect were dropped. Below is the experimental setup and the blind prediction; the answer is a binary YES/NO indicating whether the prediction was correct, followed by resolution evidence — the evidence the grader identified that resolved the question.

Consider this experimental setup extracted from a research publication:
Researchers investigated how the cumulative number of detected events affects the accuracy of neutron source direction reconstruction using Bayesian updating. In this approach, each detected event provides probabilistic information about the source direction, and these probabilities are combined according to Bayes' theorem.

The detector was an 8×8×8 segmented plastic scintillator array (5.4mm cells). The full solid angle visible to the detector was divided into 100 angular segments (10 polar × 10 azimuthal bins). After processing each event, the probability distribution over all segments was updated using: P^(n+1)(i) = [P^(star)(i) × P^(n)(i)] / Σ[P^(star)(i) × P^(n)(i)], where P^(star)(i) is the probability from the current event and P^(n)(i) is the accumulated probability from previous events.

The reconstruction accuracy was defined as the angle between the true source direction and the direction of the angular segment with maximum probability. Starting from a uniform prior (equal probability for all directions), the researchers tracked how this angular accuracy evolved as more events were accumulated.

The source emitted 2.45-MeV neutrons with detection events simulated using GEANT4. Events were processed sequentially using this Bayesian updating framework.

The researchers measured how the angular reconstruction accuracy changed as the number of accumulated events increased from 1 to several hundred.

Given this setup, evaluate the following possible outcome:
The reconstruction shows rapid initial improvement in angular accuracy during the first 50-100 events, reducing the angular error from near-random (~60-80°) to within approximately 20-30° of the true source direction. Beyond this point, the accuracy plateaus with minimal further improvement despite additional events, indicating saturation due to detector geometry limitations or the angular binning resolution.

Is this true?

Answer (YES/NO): NO